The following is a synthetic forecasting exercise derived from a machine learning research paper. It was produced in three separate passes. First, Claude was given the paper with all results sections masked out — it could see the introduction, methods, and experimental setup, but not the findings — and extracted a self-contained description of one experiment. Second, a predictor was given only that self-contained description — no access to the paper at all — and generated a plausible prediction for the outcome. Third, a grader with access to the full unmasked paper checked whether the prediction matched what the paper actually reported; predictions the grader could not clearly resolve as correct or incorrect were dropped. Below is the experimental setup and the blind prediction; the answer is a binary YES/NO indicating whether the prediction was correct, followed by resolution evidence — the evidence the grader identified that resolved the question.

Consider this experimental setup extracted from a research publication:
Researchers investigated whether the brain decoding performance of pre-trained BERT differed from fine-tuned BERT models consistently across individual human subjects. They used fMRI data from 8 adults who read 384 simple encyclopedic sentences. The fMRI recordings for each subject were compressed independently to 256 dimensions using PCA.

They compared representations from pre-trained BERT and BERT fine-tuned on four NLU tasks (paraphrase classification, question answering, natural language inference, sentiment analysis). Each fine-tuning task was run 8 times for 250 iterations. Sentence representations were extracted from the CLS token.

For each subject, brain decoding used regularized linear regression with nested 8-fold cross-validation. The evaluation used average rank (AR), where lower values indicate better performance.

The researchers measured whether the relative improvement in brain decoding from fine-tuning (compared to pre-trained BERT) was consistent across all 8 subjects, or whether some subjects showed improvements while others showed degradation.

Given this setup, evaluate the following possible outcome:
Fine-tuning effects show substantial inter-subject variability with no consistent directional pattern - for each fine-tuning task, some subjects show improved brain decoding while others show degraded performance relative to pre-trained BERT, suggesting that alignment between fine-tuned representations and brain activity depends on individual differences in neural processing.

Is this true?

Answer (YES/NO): NO